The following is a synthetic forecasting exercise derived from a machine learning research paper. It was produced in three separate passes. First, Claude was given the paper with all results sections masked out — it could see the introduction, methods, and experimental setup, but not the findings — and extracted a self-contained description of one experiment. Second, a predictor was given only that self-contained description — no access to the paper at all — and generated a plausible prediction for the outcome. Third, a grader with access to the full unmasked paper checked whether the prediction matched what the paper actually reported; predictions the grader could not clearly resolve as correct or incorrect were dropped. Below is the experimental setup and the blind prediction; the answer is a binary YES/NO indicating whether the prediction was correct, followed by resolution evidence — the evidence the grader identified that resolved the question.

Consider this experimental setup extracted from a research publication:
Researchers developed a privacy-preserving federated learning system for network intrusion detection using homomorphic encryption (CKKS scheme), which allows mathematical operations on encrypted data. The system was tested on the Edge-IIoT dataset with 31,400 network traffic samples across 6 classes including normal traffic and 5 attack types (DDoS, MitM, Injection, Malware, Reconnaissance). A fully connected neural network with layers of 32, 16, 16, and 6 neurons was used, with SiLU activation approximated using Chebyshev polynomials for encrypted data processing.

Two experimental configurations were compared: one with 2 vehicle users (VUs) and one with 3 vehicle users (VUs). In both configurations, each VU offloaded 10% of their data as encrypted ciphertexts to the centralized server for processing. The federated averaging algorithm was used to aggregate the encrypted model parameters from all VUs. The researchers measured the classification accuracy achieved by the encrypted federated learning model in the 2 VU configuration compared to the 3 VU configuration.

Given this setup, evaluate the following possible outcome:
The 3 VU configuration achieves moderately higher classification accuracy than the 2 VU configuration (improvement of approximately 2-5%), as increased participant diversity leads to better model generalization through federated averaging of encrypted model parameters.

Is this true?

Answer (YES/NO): NO